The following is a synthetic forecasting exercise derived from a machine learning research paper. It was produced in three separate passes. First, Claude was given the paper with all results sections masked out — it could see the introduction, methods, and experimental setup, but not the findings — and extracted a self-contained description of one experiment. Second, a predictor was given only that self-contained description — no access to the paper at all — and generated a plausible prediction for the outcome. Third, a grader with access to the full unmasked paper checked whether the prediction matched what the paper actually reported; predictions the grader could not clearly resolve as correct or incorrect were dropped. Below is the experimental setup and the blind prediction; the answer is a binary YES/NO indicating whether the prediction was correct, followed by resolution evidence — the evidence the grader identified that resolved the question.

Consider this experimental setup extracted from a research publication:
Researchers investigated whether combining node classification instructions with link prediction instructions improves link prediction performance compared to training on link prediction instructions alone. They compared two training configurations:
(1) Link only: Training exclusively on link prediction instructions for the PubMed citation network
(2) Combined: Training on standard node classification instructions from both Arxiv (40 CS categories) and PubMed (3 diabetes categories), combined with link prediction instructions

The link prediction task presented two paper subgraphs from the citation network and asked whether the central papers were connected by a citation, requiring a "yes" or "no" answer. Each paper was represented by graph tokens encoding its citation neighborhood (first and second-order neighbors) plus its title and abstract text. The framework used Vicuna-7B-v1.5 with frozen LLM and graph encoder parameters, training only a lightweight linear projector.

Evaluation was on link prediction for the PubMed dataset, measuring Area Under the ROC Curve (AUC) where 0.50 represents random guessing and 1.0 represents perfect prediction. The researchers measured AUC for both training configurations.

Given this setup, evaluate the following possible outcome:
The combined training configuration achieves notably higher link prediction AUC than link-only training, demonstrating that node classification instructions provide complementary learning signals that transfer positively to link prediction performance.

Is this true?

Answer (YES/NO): YES